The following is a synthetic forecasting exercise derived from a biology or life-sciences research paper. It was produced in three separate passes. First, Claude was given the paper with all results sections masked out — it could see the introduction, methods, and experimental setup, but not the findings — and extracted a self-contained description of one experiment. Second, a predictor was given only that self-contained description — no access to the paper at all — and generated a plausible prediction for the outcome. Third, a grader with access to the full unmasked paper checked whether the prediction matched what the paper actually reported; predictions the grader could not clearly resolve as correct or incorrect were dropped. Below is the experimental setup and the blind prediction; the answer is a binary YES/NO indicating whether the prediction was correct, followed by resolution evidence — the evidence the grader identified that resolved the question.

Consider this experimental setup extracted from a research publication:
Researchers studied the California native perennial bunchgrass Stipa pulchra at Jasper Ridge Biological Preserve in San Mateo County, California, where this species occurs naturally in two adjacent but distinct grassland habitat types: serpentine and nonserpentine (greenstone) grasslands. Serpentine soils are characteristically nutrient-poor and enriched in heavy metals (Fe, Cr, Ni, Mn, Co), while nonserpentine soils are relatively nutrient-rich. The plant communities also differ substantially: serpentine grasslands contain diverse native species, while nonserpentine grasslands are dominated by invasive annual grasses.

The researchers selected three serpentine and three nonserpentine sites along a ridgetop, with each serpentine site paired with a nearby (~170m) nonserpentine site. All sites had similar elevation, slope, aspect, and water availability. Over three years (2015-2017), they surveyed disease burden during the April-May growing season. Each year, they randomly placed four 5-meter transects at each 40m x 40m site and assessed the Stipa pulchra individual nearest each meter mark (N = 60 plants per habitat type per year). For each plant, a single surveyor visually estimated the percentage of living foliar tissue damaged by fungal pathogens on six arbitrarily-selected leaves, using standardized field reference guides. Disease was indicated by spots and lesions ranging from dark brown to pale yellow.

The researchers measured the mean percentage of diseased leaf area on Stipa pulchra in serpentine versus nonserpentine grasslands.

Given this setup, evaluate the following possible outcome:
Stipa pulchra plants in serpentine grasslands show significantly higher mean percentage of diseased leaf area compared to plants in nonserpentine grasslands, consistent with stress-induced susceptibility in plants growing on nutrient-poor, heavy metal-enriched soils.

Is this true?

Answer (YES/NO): NO